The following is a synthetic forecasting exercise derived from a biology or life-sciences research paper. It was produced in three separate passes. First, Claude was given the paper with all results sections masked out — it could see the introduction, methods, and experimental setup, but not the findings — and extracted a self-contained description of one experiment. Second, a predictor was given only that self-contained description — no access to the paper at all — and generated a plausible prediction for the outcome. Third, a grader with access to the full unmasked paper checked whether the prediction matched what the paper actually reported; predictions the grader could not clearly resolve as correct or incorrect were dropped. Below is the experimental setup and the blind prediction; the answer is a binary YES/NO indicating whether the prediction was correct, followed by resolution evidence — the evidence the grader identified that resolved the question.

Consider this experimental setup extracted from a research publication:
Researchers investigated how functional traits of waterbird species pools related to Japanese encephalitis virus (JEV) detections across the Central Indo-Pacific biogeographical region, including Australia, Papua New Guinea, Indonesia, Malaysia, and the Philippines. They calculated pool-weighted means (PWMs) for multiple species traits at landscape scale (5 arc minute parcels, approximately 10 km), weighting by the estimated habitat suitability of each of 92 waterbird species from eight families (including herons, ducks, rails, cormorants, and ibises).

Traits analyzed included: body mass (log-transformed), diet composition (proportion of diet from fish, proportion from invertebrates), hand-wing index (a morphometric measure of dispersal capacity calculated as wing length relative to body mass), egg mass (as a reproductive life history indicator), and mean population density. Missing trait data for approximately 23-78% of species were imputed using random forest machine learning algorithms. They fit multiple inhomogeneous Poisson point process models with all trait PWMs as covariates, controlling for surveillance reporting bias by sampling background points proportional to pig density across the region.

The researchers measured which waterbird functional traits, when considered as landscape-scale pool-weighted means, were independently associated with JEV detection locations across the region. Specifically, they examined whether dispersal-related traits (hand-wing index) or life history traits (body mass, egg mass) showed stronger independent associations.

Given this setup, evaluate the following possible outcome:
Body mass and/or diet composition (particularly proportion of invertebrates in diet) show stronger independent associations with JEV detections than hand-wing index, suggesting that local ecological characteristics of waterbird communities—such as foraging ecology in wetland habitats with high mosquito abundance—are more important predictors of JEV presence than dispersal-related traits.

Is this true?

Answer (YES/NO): NO